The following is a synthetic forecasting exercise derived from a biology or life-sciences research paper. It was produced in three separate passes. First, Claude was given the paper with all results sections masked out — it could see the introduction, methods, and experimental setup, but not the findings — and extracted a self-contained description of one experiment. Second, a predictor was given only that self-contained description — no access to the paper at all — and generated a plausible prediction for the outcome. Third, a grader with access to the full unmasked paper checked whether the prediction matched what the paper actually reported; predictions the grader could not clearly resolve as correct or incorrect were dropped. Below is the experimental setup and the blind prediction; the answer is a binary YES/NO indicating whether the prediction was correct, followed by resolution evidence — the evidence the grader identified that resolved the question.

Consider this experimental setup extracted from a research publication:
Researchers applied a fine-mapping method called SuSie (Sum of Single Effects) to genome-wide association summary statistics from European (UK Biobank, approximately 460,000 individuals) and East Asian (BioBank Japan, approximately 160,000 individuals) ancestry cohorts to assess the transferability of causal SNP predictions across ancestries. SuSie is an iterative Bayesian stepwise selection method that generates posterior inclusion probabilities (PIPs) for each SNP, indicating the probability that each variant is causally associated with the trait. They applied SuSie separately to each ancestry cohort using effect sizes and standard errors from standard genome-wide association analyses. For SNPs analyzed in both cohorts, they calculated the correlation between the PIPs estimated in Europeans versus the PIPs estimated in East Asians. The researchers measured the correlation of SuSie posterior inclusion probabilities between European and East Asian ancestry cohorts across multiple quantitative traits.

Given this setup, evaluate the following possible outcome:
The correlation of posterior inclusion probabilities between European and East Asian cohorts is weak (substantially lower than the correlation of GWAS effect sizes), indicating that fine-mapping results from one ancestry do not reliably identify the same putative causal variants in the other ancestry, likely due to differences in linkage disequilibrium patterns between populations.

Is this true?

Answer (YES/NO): YES